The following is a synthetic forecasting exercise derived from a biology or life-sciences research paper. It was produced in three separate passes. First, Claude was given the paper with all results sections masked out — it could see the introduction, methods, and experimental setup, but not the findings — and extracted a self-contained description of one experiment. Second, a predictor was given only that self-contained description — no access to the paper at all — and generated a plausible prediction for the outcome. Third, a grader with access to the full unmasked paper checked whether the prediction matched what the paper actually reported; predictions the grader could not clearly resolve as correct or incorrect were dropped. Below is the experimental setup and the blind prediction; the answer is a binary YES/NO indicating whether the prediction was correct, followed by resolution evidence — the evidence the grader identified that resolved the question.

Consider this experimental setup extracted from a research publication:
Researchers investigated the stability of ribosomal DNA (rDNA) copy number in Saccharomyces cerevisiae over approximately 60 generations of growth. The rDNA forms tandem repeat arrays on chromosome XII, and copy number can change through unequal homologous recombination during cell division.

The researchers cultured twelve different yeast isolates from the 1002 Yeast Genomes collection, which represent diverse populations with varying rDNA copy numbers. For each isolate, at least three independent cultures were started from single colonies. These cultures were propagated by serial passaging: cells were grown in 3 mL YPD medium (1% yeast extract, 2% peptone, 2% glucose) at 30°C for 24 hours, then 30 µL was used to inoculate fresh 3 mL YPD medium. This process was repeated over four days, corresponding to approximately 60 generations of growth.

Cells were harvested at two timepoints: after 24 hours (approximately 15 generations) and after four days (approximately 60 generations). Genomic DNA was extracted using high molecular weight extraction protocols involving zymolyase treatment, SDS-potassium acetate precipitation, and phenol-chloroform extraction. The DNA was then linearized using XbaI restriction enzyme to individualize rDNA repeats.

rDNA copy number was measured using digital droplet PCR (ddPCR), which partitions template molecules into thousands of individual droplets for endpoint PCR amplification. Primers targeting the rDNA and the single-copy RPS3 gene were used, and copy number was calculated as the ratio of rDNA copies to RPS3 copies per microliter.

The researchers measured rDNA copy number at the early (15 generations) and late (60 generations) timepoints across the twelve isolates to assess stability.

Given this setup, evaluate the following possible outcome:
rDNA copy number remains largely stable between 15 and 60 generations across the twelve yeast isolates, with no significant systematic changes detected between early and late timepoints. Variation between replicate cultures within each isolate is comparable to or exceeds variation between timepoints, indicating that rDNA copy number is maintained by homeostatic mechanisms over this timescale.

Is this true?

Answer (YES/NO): YES